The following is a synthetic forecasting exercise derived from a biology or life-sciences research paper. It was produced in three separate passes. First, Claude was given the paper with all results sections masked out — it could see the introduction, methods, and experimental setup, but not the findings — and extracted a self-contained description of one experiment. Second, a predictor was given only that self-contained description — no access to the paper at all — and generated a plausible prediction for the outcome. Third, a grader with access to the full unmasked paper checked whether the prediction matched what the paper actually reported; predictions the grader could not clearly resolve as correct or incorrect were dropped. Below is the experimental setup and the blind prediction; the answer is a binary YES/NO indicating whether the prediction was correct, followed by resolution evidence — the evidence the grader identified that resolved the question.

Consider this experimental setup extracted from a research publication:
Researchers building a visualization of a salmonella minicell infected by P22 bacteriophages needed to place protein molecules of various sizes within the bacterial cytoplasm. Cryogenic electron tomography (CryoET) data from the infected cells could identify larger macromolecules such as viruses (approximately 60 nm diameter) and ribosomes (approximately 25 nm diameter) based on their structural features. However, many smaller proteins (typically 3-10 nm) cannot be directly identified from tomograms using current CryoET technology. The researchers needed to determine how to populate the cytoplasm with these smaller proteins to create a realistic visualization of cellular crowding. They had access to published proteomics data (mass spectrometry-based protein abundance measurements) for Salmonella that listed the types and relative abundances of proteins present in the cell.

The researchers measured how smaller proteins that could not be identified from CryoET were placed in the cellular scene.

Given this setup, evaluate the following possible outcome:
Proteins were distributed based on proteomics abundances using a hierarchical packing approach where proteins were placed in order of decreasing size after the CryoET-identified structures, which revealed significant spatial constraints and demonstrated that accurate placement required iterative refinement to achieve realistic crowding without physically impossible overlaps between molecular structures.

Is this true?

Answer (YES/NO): NO